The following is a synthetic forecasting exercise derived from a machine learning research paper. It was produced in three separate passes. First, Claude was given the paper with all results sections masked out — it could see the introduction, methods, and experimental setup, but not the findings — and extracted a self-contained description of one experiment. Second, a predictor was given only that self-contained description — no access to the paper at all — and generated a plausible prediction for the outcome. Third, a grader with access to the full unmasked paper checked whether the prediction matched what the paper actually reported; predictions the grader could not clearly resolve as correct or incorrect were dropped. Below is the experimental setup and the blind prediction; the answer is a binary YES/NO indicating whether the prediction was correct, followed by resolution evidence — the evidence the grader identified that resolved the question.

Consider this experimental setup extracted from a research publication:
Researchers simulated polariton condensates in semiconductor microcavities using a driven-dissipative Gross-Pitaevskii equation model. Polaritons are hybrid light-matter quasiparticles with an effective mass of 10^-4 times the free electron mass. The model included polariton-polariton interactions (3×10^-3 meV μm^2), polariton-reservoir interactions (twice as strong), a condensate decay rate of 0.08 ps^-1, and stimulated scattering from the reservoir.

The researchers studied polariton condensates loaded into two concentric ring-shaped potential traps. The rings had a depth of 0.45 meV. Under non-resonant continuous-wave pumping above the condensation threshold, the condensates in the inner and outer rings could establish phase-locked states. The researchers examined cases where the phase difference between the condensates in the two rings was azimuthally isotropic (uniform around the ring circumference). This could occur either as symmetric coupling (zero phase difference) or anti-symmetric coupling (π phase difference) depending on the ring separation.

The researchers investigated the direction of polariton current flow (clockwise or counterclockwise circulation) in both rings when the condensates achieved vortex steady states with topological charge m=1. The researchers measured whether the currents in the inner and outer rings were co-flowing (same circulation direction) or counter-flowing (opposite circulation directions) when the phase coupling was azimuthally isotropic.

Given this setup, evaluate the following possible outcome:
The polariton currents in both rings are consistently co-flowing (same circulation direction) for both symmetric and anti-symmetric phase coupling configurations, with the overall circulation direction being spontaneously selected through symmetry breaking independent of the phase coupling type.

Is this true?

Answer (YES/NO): YES